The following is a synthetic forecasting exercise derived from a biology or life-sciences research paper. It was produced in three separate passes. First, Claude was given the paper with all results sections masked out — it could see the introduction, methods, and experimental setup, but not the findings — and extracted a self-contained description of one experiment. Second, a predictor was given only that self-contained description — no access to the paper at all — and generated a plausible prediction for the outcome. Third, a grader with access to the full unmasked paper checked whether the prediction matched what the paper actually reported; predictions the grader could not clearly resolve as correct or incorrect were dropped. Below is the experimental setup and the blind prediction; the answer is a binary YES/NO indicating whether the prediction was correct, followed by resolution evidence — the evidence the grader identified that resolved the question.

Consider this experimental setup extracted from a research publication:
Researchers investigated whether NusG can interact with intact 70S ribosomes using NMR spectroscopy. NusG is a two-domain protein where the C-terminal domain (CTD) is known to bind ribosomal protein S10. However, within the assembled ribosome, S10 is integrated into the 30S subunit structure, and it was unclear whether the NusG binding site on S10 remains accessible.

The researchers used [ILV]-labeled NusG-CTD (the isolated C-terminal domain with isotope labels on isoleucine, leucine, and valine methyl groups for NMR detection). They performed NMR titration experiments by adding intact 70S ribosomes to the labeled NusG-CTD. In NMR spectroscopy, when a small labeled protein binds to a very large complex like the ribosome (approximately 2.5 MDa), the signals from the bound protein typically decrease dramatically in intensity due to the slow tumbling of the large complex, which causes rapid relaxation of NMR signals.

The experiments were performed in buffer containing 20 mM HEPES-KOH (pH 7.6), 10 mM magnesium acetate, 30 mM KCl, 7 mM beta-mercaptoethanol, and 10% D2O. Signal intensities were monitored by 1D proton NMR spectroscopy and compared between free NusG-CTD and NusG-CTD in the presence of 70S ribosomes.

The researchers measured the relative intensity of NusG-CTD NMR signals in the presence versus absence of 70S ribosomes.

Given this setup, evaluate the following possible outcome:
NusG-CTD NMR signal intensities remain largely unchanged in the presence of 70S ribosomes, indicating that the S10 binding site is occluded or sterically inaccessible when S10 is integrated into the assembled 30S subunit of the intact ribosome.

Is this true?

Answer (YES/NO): NO